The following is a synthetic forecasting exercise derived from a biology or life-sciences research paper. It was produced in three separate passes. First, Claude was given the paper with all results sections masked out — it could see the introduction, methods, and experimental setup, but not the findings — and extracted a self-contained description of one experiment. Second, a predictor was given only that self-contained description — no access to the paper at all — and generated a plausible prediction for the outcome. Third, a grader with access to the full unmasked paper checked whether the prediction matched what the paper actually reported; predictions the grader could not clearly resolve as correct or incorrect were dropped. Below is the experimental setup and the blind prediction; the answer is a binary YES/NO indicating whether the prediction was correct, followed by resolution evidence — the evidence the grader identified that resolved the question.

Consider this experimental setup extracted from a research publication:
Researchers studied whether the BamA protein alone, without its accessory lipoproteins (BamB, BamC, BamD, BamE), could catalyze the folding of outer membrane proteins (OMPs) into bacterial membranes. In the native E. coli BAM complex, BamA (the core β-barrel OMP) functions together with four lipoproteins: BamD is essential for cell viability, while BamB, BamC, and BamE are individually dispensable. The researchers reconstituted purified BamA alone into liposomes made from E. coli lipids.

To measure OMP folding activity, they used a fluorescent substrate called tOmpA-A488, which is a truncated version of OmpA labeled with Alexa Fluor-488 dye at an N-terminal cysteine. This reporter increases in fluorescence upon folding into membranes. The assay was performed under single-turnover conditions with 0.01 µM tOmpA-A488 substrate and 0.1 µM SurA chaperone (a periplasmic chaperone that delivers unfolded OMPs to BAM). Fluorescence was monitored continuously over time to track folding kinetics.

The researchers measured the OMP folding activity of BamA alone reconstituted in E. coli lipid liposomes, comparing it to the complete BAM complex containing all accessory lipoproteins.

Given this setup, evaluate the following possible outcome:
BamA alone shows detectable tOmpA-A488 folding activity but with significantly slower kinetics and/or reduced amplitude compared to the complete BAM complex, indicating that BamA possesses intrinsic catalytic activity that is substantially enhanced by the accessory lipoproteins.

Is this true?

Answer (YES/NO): NO